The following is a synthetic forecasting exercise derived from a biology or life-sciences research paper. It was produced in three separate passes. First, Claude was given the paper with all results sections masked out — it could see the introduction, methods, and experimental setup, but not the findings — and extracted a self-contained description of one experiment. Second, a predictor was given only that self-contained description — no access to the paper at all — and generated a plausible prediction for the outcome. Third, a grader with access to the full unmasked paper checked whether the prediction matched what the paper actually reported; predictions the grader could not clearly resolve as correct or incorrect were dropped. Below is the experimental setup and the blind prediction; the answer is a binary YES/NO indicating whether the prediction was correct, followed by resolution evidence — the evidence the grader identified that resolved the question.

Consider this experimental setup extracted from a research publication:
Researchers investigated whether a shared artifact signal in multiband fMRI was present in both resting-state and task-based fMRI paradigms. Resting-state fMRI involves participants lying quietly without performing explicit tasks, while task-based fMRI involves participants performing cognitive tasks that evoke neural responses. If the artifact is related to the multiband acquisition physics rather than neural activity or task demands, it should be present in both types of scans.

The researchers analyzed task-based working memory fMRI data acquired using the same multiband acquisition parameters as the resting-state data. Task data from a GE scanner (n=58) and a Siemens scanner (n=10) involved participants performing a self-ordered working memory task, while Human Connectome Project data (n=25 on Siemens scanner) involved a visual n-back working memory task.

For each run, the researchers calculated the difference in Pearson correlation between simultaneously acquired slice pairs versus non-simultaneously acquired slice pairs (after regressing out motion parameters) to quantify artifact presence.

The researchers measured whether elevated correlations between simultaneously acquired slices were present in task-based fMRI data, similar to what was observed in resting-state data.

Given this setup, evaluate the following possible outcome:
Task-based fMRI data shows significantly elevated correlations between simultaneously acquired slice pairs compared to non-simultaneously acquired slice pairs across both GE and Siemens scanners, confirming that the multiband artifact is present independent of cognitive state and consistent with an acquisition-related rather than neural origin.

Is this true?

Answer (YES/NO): YES